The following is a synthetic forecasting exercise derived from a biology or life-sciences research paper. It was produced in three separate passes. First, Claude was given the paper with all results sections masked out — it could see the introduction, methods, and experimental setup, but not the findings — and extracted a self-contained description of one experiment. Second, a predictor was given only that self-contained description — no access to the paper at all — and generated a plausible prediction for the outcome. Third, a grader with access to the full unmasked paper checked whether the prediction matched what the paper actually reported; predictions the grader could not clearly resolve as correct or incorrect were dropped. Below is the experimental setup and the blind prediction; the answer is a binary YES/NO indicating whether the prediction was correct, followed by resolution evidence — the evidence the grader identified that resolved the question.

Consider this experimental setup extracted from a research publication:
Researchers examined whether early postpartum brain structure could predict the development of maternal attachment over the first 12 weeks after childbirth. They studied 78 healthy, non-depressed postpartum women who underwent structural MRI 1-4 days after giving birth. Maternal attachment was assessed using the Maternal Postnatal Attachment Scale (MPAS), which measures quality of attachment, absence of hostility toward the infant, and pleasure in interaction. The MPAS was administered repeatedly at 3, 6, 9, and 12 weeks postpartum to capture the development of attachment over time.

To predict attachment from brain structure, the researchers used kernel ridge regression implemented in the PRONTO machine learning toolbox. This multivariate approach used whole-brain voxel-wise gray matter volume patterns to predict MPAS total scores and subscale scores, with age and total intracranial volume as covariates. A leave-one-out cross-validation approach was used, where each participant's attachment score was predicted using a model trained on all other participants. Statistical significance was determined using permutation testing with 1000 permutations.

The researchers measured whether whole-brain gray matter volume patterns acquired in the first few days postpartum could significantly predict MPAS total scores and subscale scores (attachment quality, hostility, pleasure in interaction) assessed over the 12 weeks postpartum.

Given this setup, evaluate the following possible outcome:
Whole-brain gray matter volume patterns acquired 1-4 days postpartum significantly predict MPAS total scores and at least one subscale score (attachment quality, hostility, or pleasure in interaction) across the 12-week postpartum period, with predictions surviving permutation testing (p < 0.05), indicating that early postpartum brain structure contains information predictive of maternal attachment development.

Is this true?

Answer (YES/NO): NO